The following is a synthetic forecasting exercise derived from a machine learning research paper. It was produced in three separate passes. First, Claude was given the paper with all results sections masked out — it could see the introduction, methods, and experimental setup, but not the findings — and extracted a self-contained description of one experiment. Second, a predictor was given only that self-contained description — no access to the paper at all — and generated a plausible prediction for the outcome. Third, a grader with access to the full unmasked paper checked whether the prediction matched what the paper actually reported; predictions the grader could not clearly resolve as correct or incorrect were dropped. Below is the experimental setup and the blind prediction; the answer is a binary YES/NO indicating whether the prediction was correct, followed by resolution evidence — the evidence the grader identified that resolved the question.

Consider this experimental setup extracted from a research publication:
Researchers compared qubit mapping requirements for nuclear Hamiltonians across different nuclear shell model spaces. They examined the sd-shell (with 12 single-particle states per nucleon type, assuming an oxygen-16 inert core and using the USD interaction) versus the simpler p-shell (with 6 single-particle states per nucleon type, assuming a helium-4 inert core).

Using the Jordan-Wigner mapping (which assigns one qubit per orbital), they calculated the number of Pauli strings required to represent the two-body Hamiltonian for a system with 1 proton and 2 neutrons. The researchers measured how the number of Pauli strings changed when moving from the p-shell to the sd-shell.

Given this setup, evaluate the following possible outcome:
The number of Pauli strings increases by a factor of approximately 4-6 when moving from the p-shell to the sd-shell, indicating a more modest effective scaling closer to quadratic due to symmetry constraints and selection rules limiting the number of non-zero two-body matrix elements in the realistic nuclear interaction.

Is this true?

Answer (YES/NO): NO